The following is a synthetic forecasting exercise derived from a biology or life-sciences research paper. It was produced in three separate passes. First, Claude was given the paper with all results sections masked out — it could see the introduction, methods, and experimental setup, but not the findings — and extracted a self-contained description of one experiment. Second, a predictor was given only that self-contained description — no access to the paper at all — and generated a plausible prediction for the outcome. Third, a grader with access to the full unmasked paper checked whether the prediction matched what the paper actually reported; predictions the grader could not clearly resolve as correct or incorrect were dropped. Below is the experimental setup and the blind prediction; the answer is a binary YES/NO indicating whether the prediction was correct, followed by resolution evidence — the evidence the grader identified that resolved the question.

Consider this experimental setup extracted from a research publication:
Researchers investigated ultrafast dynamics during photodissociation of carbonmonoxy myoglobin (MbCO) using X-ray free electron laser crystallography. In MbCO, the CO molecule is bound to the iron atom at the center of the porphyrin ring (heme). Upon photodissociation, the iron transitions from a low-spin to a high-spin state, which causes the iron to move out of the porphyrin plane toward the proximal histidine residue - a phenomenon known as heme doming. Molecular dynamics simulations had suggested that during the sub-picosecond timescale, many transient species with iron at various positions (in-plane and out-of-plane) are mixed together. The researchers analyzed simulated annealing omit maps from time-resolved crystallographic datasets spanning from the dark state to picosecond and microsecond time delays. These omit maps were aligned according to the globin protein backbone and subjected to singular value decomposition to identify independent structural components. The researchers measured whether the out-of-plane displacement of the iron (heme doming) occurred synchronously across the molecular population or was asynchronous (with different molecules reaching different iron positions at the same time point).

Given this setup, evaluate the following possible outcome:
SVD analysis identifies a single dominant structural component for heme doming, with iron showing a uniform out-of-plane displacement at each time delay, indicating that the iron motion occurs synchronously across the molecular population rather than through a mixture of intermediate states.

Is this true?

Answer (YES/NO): NO